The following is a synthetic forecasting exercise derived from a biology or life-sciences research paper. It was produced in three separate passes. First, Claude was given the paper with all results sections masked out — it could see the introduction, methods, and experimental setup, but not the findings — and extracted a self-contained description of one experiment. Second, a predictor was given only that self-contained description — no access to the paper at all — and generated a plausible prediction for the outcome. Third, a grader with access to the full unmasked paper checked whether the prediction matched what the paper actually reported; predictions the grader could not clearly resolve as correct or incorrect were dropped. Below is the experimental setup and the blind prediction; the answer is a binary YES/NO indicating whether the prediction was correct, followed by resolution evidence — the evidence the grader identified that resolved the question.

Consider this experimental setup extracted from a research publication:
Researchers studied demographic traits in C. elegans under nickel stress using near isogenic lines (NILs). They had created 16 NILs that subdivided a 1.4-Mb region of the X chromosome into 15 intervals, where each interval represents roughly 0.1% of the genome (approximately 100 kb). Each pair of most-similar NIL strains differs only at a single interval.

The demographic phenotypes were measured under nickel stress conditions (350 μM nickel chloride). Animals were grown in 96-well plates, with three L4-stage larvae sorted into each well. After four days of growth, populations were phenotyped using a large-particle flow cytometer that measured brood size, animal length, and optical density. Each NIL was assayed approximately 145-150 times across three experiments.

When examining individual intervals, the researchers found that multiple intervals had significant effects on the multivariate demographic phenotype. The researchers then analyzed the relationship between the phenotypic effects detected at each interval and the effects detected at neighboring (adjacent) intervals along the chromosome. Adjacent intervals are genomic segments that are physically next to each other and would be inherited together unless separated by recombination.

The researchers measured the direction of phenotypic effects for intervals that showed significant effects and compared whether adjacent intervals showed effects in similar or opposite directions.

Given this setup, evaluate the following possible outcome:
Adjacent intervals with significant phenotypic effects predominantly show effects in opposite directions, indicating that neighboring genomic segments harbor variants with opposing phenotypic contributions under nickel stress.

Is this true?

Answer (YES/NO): YES